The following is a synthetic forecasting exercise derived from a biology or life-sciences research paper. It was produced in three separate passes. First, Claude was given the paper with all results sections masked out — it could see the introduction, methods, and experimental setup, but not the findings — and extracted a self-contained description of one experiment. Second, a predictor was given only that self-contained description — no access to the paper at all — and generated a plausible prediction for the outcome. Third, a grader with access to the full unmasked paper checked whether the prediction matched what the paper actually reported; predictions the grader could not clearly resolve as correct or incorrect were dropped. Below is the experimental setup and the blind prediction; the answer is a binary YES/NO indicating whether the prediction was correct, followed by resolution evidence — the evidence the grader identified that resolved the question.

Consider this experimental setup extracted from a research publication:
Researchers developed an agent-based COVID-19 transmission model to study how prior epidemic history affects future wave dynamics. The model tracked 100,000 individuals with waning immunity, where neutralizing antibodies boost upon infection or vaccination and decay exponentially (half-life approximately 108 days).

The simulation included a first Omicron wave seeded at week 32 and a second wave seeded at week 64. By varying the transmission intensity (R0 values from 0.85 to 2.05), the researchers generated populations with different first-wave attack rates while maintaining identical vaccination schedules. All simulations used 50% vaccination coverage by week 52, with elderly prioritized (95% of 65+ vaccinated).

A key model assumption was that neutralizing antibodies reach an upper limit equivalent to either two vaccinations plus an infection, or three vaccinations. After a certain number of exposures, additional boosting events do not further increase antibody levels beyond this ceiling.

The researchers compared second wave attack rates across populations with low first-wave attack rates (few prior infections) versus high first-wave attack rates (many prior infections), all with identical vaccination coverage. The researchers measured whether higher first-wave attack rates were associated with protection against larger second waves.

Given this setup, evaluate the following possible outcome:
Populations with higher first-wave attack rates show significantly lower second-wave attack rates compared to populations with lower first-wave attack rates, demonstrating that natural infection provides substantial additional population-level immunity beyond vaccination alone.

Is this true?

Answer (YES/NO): NO